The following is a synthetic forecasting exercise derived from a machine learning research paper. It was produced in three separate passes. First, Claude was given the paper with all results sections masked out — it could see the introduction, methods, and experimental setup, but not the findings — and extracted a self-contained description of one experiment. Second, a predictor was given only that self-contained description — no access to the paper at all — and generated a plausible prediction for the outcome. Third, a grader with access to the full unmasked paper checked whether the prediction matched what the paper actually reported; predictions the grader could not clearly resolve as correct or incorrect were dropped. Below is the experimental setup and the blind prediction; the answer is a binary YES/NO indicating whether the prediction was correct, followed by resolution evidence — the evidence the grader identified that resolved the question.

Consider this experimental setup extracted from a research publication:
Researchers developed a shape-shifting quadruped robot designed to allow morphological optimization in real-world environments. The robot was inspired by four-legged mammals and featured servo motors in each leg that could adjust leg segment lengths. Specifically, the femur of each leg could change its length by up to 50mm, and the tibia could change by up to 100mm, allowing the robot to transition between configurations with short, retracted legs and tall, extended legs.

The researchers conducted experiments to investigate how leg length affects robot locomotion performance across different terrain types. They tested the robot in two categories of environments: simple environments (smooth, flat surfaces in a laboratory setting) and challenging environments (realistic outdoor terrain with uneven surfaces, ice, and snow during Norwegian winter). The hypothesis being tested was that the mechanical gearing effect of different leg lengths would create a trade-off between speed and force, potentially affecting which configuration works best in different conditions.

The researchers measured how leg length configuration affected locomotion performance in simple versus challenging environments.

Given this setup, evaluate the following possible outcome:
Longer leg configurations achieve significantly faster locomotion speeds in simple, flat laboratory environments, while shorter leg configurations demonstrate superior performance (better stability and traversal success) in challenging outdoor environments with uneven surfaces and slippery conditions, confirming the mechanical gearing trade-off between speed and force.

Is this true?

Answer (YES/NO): YES